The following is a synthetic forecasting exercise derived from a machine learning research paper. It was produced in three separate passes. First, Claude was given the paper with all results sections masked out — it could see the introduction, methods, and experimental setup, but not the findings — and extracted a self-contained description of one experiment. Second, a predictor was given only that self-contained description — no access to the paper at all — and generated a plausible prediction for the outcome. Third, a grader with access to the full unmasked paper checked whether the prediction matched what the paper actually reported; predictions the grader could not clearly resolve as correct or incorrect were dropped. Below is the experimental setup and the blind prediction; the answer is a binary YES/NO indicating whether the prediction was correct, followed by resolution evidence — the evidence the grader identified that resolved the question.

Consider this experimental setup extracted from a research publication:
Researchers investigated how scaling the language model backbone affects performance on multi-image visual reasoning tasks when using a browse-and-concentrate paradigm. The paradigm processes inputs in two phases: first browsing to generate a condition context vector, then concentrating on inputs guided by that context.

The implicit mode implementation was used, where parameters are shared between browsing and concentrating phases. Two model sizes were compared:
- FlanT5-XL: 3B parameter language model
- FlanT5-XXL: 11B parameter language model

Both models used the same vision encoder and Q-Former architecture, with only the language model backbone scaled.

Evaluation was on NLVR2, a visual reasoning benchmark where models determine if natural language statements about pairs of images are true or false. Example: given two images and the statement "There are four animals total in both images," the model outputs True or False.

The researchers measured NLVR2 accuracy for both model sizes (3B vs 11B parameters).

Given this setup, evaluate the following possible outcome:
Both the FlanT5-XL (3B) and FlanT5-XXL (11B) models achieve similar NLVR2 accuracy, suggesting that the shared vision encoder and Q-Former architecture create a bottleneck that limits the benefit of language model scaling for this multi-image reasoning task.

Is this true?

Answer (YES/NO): NO